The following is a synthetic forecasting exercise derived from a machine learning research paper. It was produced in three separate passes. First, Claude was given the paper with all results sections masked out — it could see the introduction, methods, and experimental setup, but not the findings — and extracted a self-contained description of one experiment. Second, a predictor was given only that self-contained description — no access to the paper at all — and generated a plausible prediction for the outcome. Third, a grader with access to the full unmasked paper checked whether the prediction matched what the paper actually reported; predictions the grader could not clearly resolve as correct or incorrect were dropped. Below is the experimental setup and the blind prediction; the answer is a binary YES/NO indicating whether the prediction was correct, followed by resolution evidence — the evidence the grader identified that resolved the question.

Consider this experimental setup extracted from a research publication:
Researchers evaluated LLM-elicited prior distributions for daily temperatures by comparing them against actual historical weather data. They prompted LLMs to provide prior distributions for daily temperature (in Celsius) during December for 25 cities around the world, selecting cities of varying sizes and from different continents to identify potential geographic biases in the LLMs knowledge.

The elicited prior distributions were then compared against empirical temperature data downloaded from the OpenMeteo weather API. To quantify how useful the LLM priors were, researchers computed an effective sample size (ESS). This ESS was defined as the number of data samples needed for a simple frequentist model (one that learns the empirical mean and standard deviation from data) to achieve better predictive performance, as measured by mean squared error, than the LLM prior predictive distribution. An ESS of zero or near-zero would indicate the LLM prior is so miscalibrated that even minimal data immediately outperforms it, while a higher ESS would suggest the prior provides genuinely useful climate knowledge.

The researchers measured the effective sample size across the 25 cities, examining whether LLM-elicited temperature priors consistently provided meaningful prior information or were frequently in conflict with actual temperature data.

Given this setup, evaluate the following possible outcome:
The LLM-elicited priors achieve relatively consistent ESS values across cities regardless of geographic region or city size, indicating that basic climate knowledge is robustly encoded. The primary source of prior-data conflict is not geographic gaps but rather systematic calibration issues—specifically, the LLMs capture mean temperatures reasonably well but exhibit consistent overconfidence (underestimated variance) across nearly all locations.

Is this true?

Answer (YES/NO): NO